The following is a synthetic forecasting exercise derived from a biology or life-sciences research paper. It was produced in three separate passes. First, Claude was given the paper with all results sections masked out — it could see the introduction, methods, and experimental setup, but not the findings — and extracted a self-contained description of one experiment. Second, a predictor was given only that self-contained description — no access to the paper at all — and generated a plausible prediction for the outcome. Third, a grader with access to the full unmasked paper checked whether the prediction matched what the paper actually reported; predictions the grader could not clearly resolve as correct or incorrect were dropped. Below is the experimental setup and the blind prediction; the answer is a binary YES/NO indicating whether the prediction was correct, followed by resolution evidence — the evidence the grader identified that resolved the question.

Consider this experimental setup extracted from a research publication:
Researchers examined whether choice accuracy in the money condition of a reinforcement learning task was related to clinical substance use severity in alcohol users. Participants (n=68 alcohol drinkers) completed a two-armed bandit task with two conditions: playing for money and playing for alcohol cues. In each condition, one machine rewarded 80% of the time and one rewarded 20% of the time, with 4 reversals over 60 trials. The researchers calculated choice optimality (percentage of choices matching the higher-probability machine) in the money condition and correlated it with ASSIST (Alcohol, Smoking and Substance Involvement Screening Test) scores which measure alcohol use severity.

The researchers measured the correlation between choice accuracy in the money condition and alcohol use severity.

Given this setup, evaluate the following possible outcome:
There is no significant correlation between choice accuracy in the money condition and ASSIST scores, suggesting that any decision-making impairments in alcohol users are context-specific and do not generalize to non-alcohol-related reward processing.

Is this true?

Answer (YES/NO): NO